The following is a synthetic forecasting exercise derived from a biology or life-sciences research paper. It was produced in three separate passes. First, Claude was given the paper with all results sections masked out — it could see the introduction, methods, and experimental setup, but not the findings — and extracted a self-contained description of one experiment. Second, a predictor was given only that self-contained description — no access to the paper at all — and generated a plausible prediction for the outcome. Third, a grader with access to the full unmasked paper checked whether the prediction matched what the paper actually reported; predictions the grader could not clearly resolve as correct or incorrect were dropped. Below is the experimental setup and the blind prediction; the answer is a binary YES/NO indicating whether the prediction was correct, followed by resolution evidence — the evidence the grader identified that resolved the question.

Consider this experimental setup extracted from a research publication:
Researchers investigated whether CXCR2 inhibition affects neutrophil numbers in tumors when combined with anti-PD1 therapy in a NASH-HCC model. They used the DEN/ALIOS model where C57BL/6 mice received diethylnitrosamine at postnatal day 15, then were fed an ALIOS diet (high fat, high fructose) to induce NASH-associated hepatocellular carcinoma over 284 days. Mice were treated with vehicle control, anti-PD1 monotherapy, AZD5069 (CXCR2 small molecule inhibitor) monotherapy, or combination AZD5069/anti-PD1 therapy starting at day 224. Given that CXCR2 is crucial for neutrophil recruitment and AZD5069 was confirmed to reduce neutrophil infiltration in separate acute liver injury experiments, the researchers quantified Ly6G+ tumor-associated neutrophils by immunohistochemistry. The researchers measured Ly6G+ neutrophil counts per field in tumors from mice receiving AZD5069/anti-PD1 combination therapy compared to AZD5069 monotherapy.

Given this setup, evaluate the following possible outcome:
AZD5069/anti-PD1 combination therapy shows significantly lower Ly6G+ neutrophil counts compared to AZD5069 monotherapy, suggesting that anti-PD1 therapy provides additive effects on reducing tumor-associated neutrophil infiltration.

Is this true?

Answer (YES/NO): NO